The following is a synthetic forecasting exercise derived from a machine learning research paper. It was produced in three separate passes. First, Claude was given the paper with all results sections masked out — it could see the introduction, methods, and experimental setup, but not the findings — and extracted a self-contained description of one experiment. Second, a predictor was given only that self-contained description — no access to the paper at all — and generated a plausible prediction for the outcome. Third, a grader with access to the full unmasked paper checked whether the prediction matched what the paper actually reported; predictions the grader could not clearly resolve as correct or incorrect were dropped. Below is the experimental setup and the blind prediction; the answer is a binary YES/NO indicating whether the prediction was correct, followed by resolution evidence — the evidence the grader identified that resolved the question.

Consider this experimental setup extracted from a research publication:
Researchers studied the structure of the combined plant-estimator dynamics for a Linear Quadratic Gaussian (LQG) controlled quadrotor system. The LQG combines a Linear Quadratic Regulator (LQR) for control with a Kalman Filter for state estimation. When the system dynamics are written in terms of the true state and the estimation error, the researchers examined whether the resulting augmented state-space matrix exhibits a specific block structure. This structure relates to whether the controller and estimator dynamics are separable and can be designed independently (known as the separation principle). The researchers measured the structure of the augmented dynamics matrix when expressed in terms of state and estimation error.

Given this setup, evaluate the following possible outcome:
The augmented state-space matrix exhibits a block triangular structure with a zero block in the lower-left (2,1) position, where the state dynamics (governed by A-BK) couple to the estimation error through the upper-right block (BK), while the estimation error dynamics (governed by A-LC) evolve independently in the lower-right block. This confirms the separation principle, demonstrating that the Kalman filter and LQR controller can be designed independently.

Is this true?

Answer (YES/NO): YES